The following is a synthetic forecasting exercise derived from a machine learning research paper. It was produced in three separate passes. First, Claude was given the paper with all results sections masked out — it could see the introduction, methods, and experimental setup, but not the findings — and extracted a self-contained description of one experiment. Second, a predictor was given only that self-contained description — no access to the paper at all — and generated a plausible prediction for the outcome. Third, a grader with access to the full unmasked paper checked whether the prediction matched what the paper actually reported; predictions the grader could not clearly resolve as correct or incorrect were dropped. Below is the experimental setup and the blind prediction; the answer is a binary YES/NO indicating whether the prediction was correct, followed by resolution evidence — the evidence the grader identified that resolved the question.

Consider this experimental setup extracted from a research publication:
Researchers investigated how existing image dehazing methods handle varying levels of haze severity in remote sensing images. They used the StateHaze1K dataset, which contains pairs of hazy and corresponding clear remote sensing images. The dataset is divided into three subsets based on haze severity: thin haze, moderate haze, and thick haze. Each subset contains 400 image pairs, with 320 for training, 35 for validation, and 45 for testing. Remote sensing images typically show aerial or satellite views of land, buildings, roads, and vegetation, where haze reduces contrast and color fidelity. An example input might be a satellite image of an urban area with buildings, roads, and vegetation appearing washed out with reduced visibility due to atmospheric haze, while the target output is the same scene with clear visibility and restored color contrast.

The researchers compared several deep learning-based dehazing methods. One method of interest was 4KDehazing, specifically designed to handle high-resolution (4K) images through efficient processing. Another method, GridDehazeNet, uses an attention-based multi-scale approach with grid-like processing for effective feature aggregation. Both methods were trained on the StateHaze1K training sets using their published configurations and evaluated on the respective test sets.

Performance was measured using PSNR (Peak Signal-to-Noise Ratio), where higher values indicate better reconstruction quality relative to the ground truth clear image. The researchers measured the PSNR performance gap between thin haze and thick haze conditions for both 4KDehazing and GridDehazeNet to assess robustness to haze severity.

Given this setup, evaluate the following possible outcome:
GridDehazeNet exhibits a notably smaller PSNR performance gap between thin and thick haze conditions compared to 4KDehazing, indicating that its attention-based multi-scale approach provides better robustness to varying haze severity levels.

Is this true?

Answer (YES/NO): NO